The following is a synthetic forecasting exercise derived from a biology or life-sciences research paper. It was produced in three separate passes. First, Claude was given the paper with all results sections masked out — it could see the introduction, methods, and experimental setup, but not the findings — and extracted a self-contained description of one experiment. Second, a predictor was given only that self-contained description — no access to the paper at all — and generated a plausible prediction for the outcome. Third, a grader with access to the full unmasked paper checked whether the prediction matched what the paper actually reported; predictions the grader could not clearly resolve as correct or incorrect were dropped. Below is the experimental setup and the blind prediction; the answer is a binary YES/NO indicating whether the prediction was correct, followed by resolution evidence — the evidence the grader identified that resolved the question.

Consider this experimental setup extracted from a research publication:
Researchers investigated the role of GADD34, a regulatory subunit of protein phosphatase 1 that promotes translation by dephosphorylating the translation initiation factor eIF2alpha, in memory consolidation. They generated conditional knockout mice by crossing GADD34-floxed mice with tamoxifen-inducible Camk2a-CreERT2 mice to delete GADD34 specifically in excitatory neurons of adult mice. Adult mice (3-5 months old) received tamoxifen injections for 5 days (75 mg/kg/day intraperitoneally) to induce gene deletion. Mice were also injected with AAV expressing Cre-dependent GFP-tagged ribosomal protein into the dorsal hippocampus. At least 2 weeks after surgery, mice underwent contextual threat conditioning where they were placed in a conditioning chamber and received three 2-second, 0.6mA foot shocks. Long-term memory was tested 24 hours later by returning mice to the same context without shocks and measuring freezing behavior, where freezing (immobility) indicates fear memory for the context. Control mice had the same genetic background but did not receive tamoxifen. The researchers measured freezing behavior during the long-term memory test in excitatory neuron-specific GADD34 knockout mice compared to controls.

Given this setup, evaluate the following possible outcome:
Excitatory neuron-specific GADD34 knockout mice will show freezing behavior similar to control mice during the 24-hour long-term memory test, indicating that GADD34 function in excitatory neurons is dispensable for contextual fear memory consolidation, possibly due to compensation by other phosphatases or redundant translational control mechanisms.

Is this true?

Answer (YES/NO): NO